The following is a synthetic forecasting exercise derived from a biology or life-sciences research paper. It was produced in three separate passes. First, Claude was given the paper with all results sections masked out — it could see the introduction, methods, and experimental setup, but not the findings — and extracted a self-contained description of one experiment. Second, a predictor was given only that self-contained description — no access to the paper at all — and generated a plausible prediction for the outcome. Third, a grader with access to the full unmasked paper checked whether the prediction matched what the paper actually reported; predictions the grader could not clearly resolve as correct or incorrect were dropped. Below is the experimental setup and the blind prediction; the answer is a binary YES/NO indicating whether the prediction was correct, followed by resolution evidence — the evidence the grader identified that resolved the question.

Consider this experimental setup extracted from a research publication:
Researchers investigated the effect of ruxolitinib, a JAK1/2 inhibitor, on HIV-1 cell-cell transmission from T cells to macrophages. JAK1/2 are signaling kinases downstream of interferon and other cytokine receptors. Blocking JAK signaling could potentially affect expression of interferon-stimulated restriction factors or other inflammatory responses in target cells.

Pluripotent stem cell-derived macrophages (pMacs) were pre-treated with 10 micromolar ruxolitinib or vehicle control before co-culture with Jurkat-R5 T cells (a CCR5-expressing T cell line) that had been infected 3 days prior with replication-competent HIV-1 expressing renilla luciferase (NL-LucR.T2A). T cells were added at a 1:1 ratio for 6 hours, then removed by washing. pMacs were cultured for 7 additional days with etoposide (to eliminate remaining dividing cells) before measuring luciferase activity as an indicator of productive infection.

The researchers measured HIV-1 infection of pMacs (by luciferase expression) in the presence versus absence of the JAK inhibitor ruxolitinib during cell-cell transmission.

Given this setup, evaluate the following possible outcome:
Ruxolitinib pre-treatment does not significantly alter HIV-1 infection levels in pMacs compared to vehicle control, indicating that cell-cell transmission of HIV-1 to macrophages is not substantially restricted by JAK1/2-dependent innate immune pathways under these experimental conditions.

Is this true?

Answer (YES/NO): NO